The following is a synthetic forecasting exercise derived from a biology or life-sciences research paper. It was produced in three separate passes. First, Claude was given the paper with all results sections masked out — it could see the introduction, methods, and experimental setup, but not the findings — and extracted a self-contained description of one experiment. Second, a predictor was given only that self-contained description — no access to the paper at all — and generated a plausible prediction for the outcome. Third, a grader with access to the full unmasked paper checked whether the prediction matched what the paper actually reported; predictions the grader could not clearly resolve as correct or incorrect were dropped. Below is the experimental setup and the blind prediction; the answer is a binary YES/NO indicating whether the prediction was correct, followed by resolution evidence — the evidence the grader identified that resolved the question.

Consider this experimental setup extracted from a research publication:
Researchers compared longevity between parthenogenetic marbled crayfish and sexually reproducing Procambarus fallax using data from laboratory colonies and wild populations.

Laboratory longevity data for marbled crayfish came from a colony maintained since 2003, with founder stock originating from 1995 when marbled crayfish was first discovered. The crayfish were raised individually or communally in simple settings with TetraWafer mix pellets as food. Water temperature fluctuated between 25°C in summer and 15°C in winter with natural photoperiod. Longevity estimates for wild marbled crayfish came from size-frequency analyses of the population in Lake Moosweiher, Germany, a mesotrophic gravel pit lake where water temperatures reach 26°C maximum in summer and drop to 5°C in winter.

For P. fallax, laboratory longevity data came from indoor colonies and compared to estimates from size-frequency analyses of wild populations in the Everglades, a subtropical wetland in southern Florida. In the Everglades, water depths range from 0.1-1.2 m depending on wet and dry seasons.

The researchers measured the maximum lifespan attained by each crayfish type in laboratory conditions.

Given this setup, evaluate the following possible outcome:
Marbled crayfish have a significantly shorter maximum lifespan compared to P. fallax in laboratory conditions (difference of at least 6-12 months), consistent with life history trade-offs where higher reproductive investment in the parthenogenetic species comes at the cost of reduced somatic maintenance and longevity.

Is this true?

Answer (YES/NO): NO